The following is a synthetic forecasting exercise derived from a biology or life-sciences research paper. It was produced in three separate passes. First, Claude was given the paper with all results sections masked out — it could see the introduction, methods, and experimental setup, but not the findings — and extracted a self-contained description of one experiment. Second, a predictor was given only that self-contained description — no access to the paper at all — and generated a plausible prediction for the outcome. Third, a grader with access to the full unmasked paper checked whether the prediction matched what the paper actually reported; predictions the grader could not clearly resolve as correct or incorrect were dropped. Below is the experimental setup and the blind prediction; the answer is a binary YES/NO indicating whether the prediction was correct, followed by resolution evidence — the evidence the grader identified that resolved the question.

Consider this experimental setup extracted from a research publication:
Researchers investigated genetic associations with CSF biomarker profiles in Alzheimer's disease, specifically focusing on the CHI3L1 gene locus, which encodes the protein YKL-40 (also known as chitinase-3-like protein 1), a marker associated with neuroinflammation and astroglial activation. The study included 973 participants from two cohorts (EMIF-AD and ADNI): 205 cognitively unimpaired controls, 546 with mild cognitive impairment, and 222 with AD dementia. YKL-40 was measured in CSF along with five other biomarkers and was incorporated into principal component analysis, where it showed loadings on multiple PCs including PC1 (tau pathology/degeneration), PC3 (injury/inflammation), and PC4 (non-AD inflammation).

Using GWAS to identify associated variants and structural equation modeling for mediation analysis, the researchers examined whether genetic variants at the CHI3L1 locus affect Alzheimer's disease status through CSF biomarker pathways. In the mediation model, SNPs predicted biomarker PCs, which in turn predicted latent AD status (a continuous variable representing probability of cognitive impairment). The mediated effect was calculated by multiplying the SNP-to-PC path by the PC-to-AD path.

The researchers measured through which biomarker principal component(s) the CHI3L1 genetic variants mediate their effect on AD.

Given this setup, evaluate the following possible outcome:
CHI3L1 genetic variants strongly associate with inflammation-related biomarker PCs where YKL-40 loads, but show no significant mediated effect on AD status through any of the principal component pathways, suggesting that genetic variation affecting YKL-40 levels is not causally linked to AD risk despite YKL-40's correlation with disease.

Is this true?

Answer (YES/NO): NO